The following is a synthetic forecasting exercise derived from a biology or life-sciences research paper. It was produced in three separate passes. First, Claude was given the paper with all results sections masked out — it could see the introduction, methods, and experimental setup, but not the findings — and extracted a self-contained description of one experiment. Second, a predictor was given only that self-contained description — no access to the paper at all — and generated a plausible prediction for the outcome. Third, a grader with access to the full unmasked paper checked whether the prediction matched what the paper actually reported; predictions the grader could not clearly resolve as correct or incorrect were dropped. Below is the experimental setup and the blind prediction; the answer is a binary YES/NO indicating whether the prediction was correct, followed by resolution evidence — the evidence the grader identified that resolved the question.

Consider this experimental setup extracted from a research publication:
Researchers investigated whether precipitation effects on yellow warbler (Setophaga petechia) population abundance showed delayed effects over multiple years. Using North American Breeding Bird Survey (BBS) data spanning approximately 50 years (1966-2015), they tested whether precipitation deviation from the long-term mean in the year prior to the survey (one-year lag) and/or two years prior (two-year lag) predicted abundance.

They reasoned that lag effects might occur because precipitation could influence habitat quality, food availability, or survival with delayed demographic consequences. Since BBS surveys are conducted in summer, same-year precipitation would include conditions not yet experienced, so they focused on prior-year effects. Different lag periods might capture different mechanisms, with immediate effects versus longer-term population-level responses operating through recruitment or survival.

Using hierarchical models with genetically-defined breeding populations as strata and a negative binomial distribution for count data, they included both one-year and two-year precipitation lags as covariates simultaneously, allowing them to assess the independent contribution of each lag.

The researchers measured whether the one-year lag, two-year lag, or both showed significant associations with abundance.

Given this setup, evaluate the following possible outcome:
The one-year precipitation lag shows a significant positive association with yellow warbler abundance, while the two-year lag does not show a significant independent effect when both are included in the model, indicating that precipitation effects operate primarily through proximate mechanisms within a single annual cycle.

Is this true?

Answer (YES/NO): NO